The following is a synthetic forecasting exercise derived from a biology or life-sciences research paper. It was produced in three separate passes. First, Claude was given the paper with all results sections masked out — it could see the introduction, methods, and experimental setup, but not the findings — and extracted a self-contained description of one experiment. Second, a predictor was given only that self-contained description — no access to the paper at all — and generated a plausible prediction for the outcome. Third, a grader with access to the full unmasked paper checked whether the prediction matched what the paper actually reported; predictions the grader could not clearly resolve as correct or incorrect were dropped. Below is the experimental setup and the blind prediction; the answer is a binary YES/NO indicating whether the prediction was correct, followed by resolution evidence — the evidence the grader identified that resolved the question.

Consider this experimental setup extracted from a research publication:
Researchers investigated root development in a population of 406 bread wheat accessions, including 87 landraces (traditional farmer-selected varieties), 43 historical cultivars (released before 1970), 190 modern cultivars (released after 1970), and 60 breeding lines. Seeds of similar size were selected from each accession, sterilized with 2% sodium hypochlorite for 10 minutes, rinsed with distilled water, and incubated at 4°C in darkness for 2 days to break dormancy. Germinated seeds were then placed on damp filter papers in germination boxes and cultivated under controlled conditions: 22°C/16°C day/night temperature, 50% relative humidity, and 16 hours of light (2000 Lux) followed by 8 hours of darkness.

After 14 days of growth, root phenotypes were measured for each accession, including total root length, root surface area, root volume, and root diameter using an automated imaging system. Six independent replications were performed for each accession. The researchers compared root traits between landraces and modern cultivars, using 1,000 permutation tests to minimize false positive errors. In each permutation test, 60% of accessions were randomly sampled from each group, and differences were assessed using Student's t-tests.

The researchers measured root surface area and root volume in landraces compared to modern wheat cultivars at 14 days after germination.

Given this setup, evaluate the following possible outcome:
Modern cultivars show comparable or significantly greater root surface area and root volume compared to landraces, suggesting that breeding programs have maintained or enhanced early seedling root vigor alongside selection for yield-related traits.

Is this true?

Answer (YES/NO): YES